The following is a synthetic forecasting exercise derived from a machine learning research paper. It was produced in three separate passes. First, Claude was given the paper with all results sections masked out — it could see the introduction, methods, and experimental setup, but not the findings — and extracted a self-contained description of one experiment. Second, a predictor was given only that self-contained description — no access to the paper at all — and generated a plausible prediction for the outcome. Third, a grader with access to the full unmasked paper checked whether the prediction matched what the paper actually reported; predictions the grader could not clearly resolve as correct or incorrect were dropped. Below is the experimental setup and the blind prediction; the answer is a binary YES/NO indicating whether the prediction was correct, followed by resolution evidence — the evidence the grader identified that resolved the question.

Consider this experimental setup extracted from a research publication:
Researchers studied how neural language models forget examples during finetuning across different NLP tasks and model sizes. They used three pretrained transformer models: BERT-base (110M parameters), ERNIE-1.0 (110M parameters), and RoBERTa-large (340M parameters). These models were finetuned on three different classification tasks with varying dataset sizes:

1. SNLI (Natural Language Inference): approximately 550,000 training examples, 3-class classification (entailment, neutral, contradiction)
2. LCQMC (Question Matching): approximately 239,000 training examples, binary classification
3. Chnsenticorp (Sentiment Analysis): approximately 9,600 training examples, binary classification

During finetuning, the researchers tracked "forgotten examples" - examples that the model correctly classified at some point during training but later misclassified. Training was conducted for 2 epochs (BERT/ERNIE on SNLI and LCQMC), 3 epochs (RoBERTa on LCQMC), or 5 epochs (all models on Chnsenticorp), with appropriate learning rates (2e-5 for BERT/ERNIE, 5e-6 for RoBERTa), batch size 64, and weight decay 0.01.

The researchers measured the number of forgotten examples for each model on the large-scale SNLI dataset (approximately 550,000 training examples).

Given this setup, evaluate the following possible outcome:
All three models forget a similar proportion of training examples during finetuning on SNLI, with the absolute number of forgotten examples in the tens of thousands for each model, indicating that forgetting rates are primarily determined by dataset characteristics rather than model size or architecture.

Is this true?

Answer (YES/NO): NO